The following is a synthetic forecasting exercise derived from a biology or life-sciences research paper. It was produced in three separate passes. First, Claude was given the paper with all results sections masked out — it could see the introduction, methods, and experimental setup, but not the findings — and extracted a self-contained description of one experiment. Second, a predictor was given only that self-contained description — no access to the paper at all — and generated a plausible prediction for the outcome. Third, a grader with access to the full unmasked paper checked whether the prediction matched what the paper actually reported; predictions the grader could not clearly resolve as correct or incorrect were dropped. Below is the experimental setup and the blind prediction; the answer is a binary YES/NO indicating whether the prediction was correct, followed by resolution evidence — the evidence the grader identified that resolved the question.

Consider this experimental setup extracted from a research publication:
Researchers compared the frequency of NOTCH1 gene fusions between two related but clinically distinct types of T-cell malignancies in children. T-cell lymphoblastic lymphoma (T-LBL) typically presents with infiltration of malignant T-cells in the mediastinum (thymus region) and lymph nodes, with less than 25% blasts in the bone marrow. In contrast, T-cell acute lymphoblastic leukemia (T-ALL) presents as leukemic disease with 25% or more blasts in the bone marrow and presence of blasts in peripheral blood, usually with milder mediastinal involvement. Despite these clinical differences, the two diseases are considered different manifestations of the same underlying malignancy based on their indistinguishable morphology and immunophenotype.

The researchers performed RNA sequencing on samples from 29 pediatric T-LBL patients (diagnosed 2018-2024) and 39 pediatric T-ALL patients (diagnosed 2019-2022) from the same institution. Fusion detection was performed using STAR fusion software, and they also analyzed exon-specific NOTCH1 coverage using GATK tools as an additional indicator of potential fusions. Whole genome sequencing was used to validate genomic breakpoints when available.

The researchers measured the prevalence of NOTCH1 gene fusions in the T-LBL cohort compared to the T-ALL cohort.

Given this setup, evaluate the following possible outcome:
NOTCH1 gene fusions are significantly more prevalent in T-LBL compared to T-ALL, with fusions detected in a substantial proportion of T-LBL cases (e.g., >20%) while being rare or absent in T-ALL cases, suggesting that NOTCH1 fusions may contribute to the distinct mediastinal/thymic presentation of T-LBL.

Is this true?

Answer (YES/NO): YES